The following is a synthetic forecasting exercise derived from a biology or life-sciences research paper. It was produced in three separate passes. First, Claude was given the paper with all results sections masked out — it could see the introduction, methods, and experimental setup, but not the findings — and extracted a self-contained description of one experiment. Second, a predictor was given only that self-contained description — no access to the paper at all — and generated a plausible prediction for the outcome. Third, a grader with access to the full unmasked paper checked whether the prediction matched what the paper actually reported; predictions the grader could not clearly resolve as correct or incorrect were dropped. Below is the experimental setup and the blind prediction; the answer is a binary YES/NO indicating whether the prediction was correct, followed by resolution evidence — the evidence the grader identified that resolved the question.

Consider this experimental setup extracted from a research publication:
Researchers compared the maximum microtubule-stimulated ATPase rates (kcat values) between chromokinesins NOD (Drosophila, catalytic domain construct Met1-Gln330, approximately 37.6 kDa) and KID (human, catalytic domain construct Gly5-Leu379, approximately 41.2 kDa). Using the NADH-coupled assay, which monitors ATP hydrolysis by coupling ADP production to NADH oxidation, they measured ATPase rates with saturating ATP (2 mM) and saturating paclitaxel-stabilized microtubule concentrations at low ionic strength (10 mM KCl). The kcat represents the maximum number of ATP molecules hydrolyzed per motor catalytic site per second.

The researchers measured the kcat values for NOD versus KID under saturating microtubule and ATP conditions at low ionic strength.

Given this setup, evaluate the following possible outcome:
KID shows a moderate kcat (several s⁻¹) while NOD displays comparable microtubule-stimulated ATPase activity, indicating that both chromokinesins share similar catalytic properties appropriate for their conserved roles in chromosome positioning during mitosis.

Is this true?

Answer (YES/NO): NO